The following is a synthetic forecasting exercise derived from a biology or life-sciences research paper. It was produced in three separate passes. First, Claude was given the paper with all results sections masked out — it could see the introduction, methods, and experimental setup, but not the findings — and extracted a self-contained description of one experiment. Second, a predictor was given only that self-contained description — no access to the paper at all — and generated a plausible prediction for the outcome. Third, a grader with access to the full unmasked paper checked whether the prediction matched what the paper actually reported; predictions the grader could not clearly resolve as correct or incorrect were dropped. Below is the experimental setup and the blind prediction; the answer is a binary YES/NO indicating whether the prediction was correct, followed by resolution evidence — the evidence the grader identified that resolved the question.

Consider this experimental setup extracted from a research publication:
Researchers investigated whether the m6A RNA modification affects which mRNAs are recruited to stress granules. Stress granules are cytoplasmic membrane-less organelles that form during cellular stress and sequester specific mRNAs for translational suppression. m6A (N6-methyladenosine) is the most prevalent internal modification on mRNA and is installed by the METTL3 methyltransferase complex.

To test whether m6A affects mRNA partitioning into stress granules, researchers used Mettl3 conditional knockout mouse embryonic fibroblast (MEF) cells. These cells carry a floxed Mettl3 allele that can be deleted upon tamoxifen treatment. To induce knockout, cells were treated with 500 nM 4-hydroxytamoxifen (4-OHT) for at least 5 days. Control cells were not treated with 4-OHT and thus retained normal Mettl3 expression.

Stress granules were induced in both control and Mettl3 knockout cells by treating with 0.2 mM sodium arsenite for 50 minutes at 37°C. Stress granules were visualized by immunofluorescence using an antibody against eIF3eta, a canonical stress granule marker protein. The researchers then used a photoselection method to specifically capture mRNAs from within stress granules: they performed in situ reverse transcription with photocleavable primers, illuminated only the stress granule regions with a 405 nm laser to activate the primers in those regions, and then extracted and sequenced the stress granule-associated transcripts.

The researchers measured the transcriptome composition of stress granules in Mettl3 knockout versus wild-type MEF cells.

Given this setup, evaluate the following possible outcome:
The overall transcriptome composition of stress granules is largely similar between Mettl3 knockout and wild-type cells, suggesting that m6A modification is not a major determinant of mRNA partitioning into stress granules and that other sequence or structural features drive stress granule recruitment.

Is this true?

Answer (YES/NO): NO